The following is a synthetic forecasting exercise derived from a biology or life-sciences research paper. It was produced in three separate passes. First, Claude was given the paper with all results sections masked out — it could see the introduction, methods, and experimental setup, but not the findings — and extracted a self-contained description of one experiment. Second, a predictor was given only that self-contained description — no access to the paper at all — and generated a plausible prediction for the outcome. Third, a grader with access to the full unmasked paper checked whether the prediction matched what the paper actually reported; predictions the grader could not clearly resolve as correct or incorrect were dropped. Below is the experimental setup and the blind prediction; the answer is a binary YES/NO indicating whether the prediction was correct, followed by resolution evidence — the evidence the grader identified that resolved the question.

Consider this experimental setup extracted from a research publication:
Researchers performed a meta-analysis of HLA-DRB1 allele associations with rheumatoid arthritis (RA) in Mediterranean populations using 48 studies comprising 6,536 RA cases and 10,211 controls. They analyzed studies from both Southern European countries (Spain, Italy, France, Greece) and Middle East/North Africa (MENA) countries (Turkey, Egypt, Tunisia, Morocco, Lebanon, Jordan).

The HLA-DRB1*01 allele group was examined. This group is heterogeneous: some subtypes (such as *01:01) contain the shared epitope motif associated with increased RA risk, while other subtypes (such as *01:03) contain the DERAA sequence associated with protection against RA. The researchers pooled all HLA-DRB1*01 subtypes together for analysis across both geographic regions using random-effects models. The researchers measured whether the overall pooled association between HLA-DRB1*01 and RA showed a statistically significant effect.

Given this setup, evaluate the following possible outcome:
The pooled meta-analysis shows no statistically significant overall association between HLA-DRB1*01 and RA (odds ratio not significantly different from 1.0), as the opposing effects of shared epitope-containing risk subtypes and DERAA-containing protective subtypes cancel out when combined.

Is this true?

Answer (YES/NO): NO